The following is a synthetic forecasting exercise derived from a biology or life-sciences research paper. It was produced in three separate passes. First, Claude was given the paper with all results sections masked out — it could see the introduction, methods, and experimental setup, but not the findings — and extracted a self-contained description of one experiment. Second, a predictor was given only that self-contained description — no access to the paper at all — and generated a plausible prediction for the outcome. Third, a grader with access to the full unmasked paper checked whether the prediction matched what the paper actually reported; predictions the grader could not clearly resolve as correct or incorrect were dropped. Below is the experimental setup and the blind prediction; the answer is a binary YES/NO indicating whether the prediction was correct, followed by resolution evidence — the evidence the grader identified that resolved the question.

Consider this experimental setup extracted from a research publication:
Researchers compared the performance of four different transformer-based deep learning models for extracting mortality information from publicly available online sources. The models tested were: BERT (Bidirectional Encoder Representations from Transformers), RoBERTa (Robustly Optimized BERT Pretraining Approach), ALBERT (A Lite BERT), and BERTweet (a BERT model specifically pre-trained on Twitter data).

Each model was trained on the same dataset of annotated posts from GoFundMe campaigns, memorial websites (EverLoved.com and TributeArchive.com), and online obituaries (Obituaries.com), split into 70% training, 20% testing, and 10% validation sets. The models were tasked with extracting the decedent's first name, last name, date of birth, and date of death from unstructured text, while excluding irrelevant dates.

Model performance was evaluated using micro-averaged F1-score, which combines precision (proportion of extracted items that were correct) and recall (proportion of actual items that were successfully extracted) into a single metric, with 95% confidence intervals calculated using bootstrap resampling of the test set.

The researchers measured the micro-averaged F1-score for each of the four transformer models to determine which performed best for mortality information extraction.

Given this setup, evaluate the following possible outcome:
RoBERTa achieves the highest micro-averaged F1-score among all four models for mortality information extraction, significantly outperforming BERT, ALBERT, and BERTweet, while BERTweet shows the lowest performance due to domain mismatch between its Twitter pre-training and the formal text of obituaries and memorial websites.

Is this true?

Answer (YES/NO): NO